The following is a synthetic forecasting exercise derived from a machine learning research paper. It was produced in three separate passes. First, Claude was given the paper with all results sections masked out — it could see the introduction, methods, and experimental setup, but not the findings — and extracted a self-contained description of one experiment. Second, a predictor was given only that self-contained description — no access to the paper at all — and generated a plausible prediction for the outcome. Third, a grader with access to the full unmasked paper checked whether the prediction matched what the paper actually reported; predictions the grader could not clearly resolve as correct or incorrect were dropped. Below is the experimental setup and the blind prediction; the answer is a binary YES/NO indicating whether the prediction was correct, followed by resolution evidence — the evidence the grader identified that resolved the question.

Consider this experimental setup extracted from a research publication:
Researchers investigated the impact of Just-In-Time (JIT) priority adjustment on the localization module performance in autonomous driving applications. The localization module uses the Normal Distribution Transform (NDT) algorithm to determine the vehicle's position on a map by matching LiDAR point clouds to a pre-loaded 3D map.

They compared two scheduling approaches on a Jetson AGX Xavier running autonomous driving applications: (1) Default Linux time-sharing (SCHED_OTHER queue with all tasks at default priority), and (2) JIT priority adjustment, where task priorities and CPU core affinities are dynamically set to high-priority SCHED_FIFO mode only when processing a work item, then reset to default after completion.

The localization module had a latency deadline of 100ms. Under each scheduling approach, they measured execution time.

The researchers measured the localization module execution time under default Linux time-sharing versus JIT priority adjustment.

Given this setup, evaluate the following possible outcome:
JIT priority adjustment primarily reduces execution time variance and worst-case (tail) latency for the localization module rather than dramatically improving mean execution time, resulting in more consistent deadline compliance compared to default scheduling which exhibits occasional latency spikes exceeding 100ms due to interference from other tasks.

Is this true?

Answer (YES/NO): NO